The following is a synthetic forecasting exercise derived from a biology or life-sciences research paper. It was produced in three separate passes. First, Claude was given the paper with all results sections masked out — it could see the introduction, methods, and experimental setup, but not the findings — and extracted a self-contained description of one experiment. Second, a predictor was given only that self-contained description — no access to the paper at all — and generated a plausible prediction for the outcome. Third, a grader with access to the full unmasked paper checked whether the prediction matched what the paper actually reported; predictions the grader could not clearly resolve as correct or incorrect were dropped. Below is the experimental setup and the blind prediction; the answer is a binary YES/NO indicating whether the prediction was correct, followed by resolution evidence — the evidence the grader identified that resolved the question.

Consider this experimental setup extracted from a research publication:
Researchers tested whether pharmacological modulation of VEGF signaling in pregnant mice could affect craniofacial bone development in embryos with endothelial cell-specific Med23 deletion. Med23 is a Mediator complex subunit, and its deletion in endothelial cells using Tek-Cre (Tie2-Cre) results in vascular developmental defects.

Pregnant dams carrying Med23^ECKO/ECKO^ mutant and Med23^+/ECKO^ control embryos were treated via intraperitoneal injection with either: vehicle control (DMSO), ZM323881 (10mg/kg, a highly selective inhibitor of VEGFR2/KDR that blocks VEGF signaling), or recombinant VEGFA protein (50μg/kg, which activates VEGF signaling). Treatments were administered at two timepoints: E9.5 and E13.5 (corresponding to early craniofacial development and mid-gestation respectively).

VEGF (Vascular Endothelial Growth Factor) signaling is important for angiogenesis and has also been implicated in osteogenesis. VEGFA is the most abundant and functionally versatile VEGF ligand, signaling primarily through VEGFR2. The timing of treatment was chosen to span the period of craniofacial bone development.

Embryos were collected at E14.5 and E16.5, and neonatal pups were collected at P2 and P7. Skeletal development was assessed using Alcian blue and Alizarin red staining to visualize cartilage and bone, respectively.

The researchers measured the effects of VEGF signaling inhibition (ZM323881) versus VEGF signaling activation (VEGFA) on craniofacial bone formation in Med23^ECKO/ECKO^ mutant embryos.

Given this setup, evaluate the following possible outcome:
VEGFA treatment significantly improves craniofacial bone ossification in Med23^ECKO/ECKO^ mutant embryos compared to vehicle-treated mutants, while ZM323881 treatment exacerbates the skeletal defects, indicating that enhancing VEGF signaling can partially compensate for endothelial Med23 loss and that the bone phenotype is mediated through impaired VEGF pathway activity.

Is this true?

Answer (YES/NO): NO